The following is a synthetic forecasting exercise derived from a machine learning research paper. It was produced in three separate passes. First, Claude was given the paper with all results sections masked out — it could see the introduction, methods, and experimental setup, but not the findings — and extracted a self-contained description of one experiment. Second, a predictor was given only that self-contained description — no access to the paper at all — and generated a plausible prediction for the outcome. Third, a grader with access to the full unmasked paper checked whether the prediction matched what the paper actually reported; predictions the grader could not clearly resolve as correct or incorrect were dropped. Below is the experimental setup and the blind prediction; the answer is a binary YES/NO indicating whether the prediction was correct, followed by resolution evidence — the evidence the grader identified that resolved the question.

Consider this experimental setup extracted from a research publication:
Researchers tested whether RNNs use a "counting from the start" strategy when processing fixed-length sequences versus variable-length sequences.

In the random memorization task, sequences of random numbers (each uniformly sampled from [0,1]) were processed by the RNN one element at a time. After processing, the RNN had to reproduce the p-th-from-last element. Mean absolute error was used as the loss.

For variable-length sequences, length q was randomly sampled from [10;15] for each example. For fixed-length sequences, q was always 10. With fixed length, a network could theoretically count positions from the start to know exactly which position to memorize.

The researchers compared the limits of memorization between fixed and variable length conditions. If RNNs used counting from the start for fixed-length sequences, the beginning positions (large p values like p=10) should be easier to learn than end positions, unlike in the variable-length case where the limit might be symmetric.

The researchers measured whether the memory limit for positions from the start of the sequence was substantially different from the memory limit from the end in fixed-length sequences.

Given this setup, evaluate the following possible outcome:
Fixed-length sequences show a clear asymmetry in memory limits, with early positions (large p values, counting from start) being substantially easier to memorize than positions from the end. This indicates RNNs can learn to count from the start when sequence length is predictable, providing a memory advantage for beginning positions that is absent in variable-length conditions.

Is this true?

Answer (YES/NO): NO